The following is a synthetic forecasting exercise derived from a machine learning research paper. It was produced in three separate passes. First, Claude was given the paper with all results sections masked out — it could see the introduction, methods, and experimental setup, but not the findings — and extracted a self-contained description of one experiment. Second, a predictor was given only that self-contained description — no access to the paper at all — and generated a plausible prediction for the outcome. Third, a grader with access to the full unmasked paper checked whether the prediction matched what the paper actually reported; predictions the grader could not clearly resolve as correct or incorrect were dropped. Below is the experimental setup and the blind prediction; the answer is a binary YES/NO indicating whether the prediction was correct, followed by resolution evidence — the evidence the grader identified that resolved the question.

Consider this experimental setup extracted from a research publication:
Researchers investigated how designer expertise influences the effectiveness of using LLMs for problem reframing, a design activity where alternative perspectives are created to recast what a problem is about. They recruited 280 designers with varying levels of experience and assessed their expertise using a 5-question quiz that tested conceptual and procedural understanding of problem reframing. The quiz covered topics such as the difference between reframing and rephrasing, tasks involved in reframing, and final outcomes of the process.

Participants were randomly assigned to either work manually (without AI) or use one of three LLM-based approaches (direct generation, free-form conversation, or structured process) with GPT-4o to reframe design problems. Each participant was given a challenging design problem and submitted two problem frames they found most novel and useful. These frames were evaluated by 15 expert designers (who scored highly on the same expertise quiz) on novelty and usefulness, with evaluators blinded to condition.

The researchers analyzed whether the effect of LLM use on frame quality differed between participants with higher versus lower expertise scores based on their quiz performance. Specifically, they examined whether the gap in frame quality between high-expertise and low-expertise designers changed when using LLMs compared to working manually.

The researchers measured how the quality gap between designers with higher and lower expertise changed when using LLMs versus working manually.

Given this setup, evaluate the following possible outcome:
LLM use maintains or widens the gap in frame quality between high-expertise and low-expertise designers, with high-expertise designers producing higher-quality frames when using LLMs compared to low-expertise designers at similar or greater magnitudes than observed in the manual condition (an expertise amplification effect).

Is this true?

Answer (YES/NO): YES